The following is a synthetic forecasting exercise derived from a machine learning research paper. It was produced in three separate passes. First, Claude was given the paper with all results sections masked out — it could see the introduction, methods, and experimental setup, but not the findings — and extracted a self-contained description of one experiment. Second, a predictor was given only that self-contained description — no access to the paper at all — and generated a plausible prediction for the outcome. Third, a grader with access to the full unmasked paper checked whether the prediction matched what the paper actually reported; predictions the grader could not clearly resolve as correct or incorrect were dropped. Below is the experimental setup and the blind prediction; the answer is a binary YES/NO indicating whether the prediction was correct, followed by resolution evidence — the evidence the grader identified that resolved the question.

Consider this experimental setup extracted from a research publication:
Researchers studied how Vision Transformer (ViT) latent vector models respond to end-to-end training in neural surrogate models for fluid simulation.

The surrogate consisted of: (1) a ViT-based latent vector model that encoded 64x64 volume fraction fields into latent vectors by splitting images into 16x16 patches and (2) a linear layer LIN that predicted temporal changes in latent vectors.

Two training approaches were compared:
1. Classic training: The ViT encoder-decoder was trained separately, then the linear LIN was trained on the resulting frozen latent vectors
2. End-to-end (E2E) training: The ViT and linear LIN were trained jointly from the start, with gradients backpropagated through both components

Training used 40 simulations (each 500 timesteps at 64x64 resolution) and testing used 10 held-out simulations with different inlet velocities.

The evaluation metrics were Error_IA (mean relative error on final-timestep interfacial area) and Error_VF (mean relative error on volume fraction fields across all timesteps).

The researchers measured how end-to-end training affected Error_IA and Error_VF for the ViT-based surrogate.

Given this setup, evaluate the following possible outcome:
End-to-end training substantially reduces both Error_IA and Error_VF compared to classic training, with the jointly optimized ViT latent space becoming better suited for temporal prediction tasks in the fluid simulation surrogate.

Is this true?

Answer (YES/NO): YES